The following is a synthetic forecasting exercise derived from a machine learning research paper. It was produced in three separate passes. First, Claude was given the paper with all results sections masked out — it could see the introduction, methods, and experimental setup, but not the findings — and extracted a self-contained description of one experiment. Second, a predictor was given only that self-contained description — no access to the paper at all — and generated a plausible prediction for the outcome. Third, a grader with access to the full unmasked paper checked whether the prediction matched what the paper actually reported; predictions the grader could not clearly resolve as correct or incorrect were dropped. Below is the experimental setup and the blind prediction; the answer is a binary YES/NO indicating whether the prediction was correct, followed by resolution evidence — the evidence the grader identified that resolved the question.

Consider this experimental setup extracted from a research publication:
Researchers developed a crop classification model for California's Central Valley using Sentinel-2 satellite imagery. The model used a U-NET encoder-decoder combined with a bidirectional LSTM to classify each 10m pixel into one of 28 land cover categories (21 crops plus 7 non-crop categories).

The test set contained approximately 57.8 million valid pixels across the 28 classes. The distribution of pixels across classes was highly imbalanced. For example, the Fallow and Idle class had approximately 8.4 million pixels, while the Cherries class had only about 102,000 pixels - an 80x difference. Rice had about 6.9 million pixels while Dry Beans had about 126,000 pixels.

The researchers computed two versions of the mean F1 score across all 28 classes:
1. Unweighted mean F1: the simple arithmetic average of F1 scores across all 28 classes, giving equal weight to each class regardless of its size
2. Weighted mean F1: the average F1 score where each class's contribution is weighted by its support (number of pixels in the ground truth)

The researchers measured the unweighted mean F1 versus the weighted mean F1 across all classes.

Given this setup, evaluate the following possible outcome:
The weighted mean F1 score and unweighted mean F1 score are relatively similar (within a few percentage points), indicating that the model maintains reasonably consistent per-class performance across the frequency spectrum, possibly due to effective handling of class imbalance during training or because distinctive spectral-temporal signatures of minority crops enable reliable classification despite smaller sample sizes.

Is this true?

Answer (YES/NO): NO